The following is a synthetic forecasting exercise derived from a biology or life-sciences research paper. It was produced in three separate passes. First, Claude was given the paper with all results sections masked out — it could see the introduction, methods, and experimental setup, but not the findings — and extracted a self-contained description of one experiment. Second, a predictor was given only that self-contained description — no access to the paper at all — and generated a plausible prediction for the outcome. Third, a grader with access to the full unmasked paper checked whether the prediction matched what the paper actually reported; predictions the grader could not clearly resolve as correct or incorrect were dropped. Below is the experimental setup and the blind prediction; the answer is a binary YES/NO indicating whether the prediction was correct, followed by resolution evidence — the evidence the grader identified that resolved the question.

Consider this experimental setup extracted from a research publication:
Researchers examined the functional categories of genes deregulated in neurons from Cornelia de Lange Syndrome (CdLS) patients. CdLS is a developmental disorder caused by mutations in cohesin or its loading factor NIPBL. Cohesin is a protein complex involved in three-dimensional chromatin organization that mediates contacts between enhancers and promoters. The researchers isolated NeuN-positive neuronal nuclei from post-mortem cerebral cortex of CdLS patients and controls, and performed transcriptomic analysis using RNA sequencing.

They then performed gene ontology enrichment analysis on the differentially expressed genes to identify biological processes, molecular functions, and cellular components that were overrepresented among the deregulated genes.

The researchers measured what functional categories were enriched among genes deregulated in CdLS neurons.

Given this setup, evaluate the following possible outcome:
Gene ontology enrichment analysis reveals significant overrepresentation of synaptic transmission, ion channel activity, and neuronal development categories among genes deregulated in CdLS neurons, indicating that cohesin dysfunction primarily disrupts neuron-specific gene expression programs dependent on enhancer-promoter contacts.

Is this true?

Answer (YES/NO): YES